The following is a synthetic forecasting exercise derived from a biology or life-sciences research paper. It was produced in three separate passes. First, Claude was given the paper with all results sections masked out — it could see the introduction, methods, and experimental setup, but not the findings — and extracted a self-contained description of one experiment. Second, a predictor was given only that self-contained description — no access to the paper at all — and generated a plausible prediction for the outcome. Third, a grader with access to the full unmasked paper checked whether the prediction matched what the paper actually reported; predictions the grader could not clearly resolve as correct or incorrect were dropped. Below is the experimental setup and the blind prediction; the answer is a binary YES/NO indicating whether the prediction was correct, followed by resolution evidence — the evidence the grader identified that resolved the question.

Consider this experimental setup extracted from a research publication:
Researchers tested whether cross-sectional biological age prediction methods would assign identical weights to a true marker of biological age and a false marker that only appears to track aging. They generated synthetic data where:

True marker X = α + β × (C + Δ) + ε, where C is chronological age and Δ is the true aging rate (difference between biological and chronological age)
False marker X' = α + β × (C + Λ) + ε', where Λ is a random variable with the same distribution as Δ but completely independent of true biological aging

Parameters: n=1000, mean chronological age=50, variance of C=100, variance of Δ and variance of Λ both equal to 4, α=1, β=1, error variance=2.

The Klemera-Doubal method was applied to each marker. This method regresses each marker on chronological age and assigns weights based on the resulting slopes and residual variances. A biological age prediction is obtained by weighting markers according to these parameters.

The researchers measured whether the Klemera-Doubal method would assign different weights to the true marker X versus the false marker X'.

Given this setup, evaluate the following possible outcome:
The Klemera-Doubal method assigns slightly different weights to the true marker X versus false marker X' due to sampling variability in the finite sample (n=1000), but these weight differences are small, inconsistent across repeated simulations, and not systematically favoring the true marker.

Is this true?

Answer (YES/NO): NO